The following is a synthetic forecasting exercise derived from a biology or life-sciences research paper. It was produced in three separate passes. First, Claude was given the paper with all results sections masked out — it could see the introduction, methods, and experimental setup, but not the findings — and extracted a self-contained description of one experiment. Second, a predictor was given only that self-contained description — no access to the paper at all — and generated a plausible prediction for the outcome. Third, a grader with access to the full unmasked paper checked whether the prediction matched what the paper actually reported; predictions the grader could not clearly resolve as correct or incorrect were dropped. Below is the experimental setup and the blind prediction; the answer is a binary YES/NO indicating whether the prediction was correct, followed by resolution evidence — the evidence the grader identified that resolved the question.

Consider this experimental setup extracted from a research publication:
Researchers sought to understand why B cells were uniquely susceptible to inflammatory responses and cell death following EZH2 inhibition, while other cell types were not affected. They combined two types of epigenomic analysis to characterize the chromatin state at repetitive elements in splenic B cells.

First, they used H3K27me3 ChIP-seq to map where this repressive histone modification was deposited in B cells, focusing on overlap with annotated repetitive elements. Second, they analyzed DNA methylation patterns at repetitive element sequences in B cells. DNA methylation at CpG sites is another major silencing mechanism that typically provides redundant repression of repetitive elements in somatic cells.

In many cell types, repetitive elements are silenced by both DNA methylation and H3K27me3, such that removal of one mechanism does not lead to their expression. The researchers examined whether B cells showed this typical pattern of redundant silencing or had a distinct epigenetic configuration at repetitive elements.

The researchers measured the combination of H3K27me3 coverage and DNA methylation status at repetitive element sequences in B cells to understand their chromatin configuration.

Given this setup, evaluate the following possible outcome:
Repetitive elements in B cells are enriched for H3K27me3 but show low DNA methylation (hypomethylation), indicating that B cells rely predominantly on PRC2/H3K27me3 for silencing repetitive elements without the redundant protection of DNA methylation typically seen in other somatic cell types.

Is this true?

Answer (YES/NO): YES